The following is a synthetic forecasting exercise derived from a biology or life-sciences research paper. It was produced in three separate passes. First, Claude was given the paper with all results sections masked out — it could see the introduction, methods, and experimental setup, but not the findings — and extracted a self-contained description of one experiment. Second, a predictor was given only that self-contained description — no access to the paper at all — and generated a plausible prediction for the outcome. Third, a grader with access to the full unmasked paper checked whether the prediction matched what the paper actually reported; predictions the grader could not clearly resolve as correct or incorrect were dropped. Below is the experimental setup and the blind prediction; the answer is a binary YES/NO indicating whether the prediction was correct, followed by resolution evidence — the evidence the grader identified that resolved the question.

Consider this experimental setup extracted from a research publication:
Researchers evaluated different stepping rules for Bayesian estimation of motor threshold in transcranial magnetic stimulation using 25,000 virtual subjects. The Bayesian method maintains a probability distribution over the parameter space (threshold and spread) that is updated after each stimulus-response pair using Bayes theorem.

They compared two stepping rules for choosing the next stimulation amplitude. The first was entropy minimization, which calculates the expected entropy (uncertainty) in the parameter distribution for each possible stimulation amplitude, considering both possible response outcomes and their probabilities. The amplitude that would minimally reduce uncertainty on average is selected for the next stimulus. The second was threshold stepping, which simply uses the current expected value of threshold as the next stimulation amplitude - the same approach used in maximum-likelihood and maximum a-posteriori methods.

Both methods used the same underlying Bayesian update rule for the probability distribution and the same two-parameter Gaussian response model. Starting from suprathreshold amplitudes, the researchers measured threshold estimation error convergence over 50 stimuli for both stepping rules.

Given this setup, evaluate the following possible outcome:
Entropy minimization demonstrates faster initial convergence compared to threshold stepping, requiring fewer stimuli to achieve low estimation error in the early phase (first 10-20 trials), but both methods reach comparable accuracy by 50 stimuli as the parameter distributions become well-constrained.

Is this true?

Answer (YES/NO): NO